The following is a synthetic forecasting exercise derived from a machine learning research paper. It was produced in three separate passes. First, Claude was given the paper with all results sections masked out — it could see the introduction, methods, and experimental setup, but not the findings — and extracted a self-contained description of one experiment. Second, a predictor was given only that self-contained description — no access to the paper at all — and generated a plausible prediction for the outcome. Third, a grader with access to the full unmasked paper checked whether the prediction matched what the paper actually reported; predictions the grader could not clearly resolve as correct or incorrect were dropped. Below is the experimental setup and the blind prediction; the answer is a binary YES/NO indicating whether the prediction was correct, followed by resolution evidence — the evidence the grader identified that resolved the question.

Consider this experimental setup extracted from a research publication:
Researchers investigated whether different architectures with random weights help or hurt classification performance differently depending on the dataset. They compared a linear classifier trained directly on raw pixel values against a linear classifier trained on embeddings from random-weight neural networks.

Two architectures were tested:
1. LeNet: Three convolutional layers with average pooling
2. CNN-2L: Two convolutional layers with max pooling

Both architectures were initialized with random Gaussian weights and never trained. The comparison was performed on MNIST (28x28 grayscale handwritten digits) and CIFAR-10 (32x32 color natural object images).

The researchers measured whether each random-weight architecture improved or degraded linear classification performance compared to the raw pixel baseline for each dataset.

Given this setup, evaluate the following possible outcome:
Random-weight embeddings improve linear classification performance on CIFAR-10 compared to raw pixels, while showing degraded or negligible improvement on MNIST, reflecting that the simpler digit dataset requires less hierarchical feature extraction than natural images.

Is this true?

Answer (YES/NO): NO